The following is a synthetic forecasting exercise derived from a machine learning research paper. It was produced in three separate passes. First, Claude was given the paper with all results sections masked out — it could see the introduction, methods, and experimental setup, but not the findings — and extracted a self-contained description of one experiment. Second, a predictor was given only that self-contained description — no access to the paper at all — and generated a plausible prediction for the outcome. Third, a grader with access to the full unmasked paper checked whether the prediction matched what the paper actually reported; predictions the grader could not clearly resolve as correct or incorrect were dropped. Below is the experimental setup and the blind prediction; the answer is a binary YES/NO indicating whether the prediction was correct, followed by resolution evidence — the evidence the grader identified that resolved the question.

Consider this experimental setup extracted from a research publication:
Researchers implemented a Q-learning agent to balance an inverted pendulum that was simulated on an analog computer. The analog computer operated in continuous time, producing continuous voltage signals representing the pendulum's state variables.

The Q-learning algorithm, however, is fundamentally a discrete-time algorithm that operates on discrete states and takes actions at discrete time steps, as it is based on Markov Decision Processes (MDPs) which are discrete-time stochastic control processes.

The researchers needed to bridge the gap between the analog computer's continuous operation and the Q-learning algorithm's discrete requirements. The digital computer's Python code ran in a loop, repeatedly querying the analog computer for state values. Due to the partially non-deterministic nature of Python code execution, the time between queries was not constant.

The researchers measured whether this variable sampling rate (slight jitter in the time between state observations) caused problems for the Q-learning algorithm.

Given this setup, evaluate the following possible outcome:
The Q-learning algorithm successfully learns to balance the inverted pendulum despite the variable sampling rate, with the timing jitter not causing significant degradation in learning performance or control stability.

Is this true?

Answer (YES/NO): YES